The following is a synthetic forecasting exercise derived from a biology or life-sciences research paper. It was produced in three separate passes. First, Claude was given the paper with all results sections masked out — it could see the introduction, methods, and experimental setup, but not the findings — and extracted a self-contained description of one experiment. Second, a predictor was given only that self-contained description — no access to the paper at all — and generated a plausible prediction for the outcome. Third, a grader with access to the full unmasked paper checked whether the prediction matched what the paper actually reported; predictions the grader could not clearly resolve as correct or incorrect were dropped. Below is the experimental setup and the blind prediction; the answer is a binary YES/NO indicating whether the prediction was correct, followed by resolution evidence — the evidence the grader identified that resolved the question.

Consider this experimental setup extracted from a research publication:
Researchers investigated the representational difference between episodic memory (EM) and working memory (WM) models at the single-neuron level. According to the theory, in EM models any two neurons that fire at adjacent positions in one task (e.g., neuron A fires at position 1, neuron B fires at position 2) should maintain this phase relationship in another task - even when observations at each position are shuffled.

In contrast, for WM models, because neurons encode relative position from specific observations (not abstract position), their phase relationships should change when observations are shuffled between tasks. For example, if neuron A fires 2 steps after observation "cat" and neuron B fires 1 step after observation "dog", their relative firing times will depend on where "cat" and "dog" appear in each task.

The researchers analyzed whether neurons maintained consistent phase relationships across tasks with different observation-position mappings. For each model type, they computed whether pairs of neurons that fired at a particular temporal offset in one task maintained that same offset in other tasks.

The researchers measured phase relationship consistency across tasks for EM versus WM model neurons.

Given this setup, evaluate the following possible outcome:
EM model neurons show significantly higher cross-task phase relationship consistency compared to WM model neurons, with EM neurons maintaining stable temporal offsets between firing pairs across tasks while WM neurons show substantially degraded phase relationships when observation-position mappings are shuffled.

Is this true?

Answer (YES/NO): YES